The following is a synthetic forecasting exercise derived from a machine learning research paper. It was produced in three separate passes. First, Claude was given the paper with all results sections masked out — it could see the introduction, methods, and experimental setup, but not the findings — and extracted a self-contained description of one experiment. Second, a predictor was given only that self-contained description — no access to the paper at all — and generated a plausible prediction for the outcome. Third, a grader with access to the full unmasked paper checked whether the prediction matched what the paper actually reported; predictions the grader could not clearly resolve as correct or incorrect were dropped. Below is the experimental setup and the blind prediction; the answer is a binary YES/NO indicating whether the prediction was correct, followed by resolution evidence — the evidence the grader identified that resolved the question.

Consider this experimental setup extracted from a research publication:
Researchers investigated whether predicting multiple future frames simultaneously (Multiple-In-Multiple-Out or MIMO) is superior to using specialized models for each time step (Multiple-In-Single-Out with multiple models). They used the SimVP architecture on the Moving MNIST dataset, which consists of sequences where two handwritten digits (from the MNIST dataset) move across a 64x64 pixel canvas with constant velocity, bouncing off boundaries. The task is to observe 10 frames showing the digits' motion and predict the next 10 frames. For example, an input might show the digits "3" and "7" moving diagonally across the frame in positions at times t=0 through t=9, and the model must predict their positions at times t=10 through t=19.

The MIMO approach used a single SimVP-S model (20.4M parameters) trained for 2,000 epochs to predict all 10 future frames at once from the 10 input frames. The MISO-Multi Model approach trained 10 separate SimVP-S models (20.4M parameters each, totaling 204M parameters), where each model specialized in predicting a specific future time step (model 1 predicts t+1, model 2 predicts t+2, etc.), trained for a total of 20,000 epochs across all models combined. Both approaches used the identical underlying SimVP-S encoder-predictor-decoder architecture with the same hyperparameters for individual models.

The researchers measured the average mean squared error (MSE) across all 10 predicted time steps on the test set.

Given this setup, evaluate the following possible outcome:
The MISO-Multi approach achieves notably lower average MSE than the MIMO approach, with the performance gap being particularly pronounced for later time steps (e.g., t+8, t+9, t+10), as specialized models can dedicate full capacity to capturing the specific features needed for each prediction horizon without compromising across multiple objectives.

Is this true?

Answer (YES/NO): YES